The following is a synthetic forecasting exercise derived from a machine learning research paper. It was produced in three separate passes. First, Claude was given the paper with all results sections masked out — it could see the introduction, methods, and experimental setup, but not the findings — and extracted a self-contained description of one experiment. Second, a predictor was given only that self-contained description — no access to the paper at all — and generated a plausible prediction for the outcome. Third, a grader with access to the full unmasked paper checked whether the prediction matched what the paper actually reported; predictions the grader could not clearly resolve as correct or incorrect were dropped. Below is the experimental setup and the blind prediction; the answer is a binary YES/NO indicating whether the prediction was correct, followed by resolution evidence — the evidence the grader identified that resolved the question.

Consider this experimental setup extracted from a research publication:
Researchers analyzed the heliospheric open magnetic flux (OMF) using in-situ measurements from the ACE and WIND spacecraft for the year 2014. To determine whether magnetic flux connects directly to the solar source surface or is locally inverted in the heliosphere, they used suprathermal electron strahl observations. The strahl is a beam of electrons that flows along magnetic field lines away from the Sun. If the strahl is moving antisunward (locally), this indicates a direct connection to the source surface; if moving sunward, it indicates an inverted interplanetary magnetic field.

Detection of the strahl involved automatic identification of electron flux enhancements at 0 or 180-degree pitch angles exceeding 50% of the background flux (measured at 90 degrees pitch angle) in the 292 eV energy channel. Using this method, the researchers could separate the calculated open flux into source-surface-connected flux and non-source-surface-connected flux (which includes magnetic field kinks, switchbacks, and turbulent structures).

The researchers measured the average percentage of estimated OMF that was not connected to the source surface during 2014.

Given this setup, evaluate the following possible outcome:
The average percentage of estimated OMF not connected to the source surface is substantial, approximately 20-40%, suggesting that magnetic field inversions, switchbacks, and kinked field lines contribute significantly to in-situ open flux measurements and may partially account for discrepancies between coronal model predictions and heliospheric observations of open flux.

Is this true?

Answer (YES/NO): YES